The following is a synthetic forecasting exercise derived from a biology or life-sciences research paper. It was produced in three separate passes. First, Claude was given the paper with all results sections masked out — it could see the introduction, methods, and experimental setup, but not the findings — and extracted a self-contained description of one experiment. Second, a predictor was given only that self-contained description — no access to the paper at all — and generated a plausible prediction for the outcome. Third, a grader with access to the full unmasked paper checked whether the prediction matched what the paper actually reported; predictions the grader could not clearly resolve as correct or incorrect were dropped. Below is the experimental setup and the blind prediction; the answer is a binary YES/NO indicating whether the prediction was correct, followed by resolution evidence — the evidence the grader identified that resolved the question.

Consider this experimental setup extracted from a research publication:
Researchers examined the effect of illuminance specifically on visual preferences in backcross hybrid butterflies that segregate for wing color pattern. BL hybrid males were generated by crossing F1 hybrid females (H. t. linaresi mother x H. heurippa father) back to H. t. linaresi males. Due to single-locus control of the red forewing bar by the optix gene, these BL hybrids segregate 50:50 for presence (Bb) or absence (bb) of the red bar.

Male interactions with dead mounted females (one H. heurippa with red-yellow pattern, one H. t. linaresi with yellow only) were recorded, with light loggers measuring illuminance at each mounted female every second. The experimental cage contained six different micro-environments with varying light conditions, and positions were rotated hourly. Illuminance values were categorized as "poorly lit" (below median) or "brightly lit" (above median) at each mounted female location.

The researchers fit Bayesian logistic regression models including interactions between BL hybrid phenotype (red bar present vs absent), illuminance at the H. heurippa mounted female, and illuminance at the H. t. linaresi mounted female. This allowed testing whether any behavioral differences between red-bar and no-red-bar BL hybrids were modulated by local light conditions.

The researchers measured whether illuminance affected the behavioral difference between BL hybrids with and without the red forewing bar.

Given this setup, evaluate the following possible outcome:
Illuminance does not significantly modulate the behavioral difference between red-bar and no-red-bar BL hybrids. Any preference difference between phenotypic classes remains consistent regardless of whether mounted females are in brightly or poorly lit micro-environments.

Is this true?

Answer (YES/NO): NO